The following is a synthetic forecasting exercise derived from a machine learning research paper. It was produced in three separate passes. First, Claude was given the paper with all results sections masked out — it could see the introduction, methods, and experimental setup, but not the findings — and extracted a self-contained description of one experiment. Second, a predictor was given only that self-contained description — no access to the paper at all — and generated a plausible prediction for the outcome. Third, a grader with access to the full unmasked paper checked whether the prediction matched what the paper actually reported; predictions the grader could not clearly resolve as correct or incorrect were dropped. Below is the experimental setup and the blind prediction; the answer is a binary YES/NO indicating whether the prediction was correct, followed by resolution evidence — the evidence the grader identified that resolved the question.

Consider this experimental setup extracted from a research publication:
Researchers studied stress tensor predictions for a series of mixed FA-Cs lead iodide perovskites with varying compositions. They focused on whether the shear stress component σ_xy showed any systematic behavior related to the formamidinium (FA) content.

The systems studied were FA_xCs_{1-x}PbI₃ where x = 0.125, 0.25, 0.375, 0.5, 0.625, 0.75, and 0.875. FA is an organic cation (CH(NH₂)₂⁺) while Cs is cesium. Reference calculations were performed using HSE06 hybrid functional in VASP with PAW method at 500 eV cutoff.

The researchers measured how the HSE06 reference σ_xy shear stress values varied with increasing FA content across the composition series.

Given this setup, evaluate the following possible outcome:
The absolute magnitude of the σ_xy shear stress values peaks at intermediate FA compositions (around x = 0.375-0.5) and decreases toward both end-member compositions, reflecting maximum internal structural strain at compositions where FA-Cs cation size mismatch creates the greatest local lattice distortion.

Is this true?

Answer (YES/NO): NO